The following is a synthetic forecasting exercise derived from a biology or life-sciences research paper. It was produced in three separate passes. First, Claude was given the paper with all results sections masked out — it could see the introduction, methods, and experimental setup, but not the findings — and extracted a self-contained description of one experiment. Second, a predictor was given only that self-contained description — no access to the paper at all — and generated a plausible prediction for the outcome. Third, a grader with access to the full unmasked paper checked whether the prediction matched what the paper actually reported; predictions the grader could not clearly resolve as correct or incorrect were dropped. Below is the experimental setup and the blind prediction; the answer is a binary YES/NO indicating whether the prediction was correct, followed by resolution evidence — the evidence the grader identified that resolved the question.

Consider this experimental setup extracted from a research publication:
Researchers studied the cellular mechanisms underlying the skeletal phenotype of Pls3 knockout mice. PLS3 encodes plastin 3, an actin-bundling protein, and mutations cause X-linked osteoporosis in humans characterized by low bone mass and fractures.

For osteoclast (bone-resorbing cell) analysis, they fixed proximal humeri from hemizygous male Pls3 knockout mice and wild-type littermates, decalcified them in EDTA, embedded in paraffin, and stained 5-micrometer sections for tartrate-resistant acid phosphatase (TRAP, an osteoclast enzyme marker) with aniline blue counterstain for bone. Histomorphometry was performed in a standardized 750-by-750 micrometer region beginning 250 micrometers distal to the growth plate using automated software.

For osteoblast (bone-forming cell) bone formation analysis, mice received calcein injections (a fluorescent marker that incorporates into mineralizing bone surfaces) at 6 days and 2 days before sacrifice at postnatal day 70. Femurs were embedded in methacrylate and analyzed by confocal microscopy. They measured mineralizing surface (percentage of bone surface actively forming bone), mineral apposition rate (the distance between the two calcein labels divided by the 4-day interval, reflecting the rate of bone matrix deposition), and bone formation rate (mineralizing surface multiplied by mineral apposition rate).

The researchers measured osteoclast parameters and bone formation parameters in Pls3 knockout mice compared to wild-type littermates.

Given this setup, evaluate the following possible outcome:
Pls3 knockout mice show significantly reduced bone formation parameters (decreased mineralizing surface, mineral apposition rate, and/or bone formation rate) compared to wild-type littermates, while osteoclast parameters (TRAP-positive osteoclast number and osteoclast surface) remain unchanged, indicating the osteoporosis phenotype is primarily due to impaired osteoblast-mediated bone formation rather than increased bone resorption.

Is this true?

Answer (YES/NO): NO